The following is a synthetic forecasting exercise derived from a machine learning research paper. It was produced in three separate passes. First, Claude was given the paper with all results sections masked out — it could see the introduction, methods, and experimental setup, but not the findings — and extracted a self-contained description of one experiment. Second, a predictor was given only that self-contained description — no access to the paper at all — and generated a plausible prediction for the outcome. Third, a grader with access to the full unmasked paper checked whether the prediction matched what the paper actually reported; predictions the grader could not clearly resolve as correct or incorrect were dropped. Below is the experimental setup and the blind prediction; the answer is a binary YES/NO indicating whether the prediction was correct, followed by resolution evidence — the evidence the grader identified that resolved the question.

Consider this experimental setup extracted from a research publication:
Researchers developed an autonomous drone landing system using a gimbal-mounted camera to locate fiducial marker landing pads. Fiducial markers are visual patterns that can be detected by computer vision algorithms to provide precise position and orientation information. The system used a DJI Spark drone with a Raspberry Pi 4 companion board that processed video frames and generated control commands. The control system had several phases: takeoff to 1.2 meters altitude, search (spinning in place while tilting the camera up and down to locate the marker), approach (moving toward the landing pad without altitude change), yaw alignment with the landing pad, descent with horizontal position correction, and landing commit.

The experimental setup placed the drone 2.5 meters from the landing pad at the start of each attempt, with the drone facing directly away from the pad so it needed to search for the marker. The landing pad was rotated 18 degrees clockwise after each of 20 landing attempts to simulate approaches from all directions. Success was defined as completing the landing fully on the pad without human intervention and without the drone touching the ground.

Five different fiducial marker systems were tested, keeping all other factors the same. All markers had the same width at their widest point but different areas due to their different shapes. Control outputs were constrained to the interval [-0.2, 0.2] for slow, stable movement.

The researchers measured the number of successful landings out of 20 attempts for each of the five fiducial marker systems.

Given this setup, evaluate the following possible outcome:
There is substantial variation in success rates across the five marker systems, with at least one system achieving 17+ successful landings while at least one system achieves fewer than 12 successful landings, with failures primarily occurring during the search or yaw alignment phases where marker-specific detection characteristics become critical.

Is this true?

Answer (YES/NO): NO